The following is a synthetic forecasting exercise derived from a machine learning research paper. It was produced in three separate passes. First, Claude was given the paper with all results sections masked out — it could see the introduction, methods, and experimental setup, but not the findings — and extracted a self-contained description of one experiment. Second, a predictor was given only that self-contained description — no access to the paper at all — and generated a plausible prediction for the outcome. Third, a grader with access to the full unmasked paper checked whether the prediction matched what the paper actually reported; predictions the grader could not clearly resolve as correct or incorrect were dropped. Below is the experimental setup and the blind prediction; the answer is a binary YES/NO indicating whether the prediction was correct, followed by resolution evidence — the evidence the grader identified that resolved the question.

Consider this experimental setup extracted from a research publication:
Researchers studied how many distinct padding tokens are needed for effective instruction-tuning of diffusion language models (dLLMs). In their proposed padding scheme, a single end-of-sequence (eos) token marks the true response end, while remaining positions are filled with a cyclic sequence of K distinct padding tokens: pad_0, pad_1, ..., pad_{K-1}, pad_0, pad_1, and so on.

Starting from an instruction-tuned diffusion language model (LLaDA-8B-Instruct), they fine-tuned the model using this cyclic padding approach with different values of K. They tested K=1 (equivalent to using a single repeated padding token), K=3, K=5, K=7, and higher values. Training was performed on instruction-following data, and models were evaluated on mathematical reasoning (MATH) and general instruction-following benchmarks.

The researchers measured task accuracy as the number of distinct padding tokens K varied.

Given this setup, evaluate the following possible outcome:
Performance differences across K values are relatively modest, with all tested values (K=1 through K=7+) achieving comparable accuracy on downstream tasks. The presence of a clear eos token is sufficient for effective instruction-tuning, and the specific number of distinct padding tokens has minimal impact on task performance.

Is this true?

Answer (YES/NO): NO